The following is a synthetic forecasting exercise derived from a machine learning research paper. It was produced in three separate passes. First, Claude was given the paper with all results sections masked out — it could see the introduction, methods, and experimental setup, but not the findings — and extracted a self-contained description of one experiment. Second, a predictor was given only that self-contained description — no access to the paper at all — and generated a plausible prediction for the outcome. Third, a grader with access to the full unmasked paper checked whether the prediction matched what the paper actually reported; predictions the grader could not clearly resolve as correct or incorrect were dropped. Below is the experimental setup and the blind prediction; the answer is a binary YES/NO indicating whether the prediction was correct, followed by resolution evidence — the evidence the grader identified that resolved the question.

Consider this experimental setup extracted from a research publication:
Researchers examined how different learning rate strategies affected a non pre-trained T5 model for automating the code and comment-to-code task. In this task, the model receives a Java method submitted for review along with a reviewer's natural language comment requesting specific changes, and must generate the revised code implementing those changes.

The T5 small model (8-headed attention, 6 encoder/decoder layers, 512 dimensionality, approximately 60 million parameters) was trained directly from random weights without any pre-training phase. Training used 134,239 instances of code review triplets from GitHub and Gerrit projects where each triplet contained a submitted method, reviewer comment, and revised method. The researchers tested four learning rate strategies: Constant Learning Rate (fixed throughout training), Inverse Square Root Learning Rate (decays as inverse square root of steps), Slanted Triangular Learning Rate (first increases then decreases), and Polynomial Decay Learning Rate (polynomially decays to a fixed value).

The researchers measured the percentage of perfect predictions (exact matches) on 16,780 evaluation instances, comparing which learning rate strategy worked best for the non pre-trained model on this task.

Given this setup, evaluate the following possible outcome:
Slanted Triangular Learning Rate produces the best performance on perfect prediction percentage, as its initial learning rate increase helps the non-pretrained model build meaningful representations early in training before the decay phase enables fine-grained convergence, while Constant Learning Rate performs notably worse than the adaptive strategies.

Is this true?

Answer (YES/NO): NO